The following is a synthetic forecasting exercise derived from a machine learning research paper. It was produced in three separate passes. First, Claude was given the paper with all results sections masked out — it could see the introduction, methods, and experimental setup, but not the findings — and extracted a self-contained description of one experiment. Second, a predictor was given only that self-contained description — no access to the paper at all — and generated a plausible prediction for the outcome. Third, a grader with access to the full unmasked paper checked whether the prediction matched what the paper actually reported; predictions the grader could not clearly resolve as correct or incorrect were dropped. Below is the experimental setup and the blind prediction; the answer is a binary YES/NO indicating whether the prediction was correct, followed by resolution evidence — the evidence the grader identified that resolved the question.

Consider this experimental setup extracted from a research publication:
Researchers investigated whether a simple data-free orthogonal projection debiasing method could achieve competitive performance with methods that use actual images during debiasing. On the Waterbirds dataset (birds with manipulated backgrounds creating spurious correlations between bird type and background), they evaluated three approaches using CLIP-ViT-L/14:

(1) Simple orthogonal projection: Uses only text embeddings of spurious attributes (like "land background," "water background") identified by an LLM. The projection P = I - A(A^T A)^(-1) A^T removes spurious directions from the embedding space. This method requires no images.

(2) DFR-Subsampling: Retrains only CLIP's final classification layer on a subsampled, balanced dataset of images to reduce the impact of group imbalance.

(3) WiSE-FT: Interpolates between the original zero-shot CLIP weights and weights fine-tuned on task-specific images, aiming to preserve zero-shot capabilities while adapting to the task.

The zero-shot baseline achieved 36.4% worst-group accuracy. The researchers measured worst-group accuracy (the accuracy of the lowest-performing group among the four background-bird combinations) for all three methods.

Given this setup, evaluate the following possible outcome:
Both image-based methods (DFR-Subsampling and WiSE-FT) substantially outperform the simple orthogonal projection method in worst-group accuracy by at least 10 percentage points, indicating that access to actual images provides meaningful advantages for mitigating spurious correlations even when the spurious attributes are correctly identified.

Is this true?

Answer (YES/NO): NO